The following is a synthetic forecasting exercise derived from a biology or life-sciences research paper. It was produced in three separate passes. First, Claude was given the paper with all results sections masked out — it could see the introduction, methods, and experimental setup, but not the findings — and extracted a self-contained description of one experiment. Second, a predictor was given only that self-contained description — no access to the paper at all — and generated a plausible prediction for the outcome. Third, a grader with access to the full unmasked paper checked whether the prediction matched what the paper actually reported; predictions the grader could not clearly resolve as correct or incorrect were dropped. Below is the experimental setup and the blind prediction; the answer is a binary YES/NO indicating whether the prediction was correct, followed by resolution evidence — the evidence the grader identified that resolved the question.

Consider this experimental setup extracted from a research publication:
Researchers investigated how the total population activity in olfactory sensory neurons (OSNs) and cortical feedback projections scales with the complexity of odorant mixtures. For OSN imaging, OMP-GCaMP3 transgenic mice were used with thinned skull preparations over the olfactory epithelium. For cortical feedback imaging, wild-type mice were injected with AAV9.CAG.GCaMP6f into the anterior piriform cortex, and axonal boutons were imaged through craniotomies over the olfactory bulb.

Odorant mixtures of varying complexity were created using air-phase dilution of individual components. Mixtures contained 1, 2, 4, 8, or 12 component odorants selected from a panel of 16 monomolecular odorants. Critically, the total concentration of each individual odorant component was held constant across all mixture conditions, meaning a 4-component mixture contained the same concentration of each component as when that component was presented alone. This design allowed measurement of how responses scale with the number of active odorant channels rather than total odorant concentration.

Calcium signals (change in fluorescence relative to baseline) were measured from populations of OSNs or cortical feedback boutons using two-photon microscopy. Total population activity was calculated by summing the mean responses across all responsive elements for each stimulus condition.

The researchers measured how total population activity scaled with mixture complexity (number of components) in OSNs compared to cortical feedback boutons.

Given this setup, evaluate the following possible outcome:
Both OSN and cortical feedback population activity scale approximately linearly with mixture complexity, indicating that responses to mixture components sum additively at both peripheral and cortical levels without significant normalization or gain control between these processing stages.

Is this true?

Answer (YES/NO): NO